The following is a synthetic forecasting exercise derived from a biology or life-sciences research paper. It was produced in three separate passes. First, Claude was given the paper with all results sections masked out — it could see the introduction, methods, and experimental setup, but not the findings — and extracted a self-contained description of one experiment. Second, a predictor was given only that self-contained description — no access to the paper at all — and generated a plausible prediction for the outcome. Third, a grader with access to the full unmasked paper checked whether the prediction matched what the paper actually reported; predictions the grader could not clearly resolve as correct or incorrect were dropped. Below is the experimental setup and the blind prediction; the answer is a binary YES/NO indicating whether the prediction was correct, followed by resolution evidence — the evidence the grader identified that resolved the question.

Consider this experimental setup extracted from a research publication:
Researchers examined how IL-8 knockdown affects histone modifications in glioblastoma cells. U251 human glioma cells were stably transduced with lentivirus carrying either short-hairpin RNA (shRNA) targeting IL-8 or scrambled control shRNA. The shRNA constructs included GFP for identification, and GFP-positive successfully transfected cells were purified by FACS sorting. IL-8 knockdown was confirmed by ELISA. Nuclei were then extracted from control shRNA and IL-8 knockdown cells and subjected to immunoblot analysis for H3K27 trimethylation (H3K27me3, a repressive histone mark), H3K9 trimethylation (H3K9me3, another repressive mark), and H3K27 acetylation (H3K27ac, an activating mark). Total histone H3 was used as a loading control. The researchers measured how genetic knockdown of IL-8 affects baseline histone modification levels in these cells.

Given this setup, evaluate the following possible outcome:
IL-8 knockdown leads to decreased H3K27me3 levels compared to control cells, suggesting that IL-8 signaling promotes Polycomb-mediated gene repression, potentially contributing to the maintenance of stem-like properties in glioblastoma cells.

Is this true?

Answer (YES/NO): YES